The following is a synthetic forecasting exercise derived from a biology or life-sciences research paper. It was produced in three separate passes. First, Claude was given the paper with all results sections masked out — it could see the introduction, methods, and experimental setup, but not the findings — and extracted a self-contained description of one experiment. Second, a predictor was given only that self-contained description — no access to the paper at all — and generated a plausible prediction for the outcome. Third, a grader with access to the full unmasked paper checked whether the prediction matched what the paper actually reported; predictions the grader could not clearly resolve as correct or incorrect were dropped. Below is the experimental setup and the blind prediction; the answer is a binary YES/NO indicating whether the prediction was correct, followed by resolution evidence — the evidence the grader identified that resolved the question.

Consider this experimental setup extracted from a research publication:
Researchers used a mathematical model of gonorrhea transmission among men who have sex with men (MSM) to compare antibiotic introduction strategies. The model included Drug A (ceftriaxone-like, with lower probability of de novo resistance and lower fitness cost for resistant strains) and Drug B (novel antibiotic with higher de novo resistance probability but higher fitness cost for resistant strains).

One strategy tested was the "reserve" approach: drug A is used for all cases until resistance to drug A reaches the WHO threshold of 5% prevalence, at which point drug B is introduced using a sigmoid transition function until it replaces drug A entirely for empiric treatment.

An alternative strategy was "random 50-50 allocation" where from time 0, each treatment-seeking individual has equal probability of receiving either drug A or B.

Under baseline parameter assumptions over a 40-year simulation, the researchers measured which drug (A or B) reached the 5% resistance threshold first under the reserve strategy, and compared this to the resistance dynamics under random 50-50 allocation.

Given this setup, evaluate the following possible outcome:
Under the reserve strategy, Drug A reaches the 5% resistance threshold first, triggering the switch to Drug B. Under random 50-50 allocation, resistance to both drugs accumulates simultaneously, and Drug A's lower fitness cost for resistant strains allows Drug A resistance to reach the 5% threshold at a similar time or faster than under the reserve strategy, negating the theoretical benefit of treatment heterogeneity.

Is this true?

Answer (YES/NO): NO